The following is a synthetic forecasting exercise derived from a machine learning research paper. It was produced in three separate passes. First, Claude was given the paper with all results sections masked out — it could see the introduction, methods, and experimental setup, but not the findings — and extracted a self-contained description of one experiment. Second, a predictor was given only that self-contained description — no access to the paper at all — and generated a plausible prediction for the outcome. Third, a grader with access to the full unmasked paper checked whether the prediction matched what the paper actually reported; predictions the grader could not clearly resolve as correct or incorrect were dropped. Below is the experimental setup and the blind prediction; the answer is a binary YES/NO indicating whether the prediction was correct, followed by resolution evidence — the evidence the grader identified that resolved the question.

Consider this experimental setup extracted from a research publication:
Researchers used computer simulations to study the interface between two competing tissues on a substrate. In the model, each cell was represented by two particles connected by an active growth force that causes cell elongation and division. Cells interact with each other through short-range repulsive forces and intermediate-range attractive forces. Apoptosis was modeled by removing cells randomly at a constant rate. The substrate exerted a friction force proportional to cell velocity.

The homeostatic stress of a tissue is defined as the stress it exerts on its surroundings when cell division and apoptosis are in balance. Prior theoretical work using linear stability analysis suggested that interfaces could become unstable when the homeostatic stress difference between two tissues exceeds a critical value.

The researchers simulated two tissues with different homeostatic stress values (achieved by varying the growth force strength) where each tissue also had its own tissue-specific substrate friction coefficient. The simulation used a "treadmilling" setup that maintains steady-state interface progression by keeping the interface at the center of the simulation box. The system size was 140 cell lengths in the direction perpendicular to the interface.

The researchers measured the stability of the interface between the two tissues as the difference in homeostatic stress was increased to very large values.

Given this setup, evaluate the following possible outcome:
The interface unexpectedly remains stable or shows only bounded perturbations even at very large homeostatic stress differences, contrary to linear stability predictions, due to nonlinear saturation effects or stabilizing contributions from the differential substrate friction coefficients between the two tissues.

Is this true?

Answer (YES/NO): YES